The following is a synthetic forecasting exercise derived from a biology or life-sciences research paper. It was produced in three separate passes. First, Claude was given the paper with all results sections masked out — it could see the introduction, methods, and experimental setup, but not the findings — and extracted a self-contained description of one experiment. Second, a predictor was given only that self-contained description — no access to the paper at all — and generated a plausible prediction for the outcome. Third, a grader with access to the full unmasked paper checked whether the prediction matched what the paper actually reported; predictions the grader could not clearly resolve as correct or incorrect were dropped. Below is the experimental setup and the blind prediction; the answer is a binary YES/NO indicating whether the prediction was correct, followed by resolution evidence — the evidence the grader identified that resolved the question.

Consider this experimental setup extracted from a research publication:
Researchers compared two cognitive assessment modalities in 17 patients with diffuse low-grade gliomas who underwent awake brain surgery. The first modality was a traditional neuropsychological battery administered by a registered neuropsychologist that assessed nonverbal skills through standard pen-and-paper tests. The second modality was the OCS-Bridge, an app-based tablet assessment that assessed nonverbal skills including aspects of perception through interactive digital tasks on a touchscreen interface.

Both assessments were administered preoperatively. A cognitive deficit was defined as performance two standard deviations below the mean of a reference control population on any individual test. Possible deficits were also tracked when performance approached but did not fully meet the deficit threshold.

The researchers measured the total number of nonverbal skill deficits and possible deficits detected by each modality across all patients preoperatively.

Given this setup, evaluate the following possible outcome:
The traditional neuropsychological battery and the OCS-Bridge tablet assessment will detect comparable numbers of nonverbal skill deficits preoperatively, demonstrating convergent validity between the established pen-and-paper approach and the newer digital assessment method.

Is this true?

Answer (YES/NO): NO